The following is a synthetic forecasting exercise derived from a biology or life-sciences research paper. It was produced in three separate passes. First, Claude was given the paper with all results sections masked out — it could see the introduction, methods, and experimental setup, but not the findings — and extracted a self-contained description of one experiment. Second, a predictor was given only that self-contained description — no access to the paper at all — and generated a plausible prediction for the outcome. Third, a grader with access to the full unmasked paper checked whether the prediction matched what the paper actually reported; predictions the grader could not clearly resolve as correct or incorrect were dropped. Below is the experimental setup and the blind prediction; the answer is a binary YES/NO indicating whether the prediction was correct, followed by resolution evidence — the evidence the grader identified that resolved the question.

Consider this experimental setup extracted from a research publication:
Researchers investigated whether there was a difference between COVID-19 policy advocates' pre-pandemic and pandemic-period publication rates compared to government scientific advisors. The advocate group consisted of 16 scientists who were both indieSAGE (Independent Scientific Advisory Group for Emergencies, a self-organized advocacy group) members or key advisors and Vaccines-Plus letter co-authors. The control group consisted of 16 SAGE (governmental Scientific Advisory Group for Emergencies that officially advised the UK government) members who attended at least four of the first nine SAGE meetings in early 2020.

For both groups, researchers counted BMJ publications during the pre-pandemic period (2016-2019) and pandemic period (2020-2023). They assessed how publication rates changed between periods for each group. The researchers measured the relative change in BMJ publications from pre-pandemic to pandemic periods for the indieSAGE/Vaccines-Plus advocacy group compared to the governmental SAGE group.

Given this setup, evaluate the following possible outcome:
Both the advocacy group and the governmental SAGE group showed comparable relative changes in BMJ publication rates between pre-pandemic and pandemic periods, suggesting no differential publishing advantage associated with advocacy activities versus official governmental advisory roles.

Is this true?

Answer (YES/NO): NO